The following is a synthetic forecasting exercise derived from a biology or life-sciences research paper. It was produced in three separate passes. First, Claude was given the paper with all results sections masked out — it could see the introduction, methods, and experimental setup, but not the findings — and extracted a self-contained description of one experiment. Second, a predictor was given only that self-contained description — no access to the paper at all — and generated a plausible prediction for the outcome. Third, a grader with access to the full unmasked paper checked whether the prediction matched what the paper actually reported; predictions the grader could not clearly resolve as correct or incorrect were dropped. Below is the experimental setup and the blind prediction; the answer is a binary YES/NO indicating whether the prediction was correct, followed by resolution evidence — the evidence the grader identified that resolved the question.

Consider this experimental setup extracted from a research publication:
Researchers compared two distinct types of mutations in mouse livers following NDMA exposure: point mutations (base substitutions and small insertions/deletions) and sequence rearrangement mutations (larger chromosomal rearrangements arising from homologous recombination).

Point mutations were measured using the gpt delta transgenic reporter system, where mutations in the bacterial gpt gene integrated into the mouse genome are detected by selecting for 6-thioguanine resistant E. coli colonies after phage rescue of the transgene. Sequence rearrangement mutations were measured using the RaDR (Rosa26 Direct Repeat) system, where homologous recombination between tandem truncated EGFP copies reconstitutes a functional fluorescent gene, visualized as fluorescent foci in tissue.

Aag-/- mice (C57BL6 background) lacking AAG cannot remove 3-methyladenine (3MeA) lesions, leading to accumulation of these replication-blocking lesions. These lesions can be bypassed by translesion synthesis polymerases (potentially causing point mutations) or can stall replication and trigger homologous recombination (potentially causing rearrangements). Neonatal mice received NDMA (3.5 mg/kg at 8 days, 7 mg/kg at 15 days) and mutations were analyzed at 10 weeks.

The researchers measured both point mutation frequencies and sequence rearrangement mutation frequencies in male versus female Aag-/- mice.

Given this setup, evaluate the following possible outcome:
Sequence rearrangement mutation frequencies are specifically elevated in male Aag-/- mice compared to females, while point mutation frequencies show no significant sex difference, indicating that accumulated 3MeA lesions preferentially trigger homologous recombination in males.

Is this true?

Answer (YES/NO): YES